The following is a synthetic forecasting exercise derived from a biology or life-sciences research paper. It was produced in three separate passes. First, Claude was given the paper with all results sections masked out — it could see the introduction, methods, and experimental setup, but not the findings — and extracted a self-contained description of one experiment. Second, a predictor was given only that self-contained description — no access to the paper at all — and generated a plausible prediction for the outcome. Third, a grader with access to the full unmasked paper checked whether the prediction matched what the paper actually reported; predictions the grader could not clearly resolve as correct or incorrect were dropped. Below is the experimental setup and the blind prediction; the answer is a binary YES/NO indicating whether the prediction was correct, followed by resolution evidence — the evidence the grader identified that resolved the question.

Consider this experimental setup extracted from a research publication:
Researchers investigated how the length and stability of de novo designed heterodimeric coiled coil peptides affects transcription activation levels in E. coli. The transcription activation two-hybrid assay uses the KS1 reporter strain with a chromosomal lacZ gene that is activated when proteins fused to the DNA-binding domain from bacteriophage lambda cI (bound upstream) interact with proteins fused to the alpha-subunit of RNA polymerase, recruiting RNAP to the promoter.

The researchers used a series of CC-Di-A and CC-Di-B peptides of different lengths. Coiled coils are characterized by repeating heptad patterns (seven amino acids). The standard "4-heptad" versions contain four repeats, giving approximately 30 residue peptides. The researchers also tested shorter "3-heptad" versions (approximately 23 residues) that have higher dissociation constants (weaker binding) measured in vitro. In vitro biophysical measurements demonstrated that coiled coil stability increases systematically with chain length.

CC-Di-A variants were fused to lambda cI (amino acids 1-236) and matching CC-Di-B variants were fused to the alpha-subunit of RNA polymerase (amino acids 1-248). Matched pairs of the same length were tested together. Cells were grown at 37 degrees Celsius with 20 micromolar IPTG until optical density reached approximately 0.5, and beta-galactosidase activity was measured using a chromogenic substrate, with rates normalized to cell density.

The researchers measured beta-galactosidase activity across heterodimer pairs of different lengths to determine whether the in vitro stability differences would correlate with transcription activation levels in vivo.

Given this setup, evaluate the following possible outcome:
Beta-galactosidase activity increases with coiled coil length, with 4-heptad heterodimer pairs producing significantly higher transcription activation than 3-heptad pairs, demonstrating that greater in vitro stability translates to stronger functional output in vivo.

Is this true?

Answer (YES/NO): NO